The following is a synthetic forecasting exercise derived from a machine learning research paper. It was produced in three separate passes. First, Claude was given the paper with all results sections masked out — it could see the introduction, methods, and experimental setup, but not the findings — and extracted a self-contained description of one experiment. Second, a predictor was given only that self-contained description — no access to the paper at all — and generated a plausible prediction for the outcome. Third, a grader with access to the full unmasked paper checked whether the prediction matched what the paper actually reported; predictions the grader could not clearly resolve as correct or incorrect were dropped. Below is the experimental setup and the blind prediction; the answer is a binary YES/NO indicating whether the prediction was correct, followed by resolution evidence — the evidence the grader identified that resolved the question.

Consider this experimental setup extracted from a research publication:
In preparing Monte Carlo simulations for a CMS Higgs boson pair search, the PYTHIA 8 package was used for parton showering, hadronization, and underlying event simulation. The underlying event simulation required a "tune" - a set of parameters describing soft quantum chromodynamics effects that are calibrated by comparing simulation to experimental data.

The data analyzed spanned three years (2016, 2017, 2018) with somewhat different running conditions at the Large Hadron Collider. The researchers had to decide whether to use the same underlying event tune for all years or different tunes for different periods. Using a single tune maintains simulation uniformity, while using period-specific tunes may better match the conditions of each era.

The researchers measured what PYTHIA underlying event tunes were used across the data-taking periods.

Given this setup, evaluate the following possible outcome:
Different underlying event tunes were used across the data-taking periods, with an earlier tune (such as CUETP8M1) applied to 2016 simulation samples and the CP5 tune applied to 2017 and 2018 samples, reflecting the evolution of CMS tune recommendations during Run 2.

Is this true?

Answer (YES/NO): YES